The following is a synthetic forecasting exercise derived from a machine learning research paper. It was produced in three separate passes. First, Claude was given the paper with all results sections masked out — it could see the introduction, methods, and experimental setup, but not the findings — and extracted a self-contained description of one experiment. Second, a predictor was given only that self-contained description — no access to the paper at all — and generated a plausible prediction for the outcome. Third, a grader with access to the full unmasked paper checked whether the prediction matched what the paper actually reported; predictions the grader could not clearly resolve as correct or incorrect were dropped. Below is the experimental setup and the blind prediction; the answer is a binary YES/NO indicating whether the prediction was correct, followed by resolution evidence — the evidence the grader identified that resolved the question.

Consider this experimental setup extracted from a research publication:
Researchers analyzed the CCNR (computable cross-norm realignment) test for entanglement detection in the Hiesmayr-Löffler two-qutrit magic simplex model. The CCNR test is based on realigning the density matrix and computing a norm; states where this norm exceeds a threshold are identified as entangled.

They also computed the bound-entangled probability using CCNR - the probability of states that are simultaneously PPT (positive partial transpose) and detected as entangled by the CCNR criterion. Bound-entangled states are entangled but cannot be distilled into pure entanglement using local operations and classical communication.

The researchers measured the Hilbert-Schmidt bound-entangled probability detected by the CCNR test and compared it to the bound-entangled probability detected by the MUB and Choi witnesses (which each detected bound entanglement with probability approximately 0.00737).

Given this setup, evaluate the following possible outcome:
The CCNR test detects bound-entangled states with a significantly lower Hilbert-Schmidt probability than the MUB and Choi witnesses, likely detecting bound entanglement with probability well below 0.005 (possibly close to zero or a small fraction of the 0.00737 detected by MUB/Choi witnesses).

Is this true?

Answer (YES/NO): NO